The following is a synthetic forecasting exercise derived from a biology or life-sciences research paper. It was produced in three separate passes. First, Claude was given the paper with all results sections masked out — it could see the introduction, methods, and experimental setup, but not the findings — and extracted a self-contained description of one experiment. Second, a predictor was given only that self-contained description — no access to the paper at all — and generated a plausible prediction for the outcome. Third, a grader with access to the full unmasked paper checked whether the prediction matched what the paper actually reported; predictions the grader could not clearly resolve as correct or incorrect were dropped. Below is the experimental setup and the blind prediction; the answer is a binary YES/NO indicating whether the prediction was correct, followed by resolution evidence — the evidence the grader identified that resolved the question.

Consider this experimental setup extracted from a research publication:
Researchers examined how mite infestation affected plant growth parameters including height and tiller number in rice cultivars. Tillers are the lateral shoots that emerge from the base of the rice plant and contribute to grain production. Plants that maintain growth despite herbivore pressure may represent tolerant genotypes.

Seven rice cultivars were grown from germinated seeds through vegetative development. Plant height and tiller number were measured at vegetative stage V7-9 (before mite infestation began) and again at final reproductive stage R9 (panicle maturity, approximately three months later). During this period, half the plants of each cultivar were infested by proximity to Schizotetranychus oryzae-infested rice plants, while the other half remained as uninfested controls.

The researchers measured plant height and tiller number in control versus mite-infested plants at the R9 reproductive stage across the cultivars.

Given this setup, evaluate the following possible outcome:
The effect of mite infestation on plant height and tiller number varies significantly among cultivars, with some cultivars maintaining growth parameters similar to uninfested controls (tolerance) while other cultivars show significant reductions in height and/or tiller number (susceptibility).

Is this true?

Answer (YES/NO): YES